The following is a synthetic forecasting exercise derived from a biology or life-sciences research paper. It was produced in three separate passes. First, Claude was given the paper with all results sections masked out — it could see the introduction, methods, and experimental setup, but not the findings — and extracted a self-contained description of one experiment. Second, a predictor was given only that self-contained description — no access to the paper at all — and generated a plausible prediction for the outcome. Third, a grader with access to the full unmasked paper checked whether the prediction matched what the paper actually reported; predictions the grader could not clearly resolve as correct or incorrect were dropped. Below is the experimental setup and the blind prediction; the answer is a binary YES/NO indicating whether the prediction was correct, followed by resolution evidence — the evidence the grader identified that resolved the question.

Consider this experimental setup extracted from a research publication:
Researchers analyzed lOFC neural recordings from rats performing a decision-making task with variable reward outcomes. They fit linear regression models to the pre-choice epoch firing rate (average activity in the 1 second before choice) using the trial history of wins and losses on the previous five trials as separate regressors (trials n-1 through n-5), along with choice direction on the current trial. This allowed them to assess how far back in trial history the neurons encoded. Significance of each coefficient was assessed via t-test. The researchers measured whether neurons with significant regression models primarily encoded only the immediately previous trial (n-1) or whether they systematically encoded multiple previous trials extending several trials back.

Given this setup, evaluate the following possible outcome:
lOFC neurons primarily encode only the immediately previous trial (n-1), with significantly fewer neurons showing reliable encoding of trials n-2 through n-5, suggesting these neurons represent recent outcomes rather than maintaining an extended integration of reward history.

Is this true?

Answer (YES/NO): YES